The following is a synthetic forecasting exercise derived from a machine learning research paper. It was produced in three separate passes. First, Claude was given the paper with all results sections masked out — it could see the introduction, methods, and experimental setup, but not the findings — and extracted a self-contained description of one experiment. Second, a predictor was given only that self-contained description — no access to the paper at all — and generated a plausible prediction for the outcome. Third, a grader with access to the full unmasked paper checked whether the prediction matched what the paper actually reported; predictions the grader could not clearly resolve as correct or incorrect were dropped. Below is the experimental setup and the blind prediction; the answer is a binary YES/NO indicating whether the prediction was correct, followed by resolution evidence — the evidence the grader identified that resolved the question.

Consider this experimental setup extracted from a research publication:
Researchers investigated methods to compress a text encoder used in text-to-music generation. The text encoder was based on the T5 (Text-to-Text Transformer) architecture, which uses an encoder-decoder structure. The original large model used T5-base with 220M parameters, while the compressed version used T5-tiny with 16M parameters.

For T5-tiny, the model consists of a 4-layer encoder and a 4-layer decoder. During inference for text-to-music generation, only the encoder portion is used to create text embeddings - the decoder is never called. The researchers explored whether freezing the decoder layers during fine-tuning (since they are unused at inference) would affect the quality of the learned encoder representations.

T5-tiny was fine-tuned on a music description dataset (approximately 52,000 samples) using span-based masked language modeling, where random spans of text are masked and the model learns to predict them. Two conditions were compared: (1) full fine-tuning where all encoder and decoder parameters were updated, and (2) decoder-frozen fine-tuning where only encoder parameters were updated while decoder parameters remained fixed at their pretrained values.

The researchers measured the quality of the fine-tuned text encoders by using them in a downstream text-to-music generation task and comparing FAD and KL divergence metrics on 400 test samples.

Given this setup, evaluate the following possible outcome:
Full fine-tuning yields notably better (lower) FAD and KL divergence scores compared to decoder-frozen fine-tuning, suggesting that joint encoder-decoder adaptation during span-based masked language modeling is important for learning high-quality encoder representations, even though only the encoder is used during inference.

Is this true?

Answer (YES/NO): YES